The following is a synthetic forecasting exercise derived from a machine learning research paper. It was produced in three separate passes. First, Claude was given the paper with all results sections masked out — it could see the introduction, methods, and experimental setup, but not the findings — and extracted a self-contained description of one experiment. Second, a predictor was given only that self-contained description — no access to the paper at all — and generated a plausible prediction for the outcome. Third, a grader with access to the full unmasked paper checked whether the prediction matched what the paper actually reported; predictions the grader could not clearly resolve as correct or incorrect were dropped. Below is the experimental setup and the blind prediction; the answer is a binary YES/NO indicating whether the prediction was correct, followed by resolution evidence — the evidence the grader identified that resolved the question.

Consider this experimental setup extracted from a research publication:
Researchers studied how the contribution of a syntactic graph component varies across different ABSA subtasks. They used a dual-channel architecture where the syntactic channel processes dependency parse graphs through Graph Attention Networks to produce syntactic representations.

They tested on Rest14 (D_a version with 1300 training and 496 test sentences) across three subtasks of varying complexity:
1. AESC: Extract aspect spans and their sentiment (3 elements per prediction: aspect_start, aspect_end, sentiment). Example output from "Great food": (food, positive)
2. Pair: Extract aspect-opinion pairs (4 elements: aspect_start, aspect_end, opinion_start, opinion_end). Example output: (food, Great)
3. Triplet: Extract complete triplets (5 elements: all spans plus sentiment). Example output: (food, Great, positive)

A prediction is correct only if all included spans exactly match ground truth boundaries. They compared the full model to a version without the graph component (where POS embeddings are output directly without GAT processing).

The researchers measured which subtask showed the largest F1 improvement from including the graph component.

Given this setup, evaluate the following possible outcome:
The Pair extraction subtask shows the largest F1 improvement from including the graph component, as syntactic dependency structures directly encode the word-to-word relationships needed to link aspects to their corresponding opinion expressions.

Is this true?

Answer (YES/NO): NO